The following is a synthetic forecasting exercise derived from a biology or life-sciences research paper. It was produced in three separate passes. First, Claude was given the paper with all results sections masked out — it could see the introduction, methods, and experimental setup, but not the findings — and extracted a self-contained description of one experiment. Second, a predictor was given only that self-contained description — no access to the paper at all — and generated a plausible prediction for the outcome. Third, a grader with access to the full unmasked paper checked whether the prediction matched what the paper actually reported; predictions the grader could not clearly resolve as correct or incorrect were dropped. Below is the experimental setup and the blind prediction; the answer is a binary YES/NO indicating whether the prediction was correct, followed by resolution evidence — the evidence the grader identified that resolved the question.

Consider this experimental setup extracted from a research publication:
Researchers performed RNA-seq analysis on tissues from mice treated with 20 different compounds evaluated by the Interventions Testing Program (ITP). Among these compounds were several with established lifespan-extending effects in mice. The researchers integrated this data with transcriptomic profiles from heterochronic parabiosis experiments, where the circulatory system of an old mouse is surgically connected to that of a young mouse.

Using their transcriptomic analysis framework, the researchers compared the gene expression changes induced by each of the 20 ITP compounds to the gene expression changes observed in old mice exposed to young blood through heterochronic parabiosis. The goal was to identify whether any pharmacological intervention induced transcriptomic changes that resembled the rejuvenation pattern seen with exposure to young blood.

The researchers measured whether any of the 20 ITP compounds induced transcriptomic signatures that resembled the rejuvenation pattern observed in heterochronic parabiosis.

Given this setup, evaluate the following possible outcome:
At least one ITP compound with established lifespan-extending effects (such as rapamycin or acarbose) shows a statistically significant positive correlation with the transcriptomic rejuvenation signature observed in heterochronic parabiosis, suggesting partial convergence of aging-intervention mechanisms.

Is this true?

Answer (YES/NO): NO